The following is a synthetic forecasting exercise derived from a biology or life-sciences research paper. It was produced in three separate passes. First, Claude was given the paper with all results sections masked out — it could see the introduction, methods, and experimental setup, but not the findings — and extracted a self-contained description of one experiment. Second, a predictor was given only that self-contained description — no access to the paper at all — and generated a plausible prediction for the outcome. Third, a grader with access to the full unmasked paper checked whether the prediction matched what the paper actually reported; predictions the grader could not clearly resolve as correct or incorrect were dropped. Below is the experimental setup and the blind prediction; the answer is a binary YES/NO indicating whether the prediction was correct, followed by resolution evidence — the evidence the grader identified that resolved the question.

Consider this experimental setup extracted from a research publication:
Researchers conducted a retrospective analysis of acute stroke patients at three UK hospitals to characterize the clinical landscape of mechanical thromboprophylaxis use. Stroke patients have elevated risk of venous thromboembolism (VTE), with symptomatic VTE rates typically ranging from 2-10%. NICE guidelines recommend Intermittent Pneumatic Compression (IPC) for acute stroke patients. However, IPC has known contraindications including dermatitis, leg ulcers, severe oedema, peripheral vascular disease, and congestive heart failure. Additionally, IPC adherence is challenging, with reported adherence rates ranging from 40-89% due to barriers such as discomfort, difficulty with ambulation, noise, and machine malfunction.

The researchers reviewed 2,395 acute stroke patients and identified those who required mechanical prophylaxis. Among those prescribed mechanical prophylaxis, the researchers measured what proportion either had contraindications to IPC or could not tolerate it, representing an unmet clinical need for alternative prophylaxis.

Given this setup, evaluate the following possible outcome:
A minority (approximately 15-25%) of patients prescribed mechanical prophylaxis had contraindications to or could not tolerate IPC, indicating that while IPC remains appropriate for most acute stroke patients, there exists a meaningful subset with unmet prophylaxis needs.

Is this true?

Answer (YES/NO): NO